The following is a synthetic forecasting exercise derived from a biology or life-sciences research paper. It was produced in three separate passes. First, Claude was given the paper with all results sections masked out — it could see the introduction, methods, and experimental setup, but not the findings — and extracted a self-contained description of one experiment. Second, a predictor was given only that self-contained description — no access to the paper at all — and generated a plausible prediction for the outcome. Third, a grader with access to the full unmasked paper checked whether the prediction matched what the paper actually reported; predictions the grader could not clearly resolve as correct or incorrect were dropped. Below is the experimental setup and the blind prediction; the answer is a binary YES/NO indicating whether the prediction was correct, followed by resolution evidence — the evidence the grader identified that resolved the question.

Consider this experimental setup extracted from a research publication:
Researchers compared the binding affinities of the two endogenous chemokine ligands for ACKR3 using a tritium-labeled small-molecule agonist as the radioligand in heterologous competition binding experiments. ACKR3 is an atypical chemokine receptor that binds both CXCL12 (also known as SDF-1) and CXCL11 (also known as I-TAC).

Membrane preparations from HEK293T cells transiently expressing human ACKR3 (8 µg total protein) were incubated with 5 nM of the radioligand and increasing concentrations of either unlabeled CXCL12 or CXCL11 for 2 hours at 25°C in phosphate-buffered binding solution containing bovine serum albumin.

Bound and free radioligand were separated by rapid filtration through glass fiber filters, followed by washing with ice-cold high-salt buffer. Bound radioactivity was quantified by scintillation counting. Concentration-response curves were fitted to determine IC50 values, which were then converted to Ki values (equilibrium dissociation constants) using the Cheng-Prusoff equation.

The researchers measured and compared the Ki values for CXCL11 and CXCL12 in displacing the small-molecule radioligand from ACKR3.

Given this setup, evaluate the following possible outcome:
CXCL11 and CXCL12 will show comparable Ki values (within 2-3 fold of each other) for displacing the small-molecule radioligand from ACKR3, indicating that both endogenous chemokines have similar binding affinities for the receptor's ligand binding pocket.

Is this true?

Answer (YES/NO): NO